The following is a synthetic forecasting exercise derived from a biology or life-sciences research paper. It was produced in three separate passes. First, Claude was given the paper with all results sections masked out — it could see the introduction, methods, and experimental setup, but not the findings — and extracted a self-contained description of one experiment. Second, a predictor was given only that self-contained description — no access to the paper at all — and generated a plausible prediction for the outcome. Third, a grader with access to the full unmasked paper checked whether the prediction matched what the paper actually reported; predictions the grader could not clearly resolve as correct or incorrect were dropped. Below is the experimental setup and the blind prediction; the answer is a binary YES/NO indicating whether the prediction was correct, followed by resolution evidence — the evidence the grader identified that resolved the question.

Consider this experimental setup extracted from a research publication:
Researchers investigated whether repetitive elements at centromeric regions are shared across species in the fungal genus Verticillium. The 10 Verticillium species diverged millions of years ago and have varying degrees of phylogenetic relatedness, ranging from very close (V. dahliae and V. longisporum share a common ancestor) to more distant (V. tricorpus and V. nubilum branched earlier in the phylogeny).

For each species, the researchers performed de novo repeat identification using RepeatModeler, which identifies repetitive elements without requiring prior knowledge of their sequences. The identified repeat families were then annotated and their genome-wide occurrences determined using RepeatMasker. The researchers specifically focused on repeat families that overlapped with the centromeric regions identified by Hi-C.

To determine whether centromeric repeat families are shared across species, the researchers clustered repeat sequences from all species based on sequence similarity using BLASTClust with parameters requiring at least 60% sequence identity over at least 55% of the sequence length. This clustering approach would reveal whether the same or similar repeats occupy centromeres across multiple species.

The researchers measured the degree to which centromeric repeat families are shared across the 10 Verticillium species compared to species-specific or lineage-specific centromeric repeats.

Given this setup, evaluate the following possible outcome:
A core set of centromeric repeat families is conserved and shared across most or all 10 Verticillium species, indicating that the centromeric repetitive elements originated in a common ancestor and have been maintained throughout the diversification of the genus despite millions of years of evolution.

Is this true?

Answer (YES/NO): NO